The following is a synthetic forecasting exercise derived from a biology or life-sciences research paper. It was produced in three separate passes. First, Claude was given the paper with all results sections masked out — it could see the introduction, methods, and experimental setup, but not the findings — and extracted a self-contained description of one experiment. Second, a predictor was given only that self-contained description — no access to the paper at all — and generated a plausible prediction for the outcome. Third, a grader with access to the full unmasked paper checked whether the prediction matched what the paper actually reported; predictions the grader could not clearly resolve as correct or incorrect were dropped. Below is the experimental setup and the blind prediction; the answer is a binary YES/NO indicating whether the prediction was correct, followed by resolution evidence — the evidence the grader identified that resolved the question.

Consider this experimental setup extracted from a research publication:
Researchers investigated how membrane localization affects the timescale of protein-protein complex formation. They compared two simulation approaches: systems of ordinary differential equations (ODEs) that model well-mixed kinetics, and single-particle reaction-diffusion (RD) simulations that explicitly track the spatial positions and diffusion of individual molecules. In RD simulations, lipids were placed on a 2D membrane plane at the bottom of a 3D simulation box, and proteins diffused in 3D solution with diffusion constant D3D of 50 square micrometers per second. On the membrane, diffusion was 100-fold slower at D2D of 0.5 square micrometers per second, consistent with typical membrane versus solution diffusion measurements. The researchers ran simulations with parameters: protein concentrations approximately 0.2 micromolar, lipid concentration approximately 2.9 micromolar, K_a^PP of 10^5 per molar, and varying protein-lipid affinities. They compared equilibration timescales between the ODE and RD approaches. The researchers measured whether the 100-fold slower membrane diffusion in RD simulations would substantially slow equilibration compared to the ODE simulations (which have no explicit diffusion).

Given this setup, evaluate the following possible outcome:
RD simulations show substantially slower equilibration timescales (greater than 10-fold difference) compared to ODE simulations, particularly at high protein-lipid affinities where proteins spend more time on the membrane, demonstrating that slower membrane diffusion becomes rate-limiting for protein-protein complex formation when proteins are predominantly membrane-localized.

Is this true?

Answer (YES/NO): NO